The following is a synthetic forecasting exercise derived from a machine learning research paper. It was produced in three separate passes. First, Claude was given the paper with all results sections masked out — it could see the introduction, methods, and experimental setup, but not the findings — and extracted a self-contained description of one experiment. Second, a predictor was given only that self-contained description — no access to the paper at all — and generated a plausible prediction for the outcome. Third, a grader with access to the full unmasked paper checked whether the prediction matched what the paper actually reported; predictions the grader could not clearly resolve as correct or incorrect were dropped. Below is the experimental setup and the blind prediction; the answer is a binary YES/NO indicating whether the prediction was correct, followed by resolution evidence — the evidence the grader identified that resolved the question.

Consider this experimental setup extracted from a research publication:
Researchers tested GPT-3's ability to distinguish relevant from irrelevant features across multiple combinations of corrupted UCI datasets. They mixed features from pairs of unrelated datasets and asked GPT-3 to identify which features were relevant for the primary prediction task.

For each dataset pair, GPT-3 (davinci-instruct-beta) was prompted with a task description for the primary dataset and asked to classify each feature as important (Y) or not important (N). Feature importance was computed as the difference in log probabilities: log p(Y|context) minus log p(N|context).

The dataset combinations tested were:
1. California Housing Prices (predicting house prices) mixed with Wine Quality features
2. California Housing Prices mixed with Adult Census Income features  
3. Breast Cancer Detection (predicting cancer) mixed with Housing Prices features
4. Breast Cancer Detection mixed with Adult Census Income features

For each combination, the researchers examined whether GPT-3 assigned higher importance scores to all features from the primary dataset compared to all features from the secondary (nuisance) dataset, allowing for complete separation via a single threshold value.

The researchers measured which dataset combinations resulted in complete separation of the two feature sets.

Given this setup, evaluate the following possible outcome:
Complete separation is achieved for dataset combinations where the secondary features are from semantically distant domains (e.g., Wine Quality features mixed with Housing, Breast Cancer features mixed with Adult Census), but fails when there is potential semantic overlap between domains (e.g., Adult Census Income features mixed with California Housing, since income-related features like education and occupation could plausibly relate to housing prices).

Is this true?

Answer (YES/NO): NO